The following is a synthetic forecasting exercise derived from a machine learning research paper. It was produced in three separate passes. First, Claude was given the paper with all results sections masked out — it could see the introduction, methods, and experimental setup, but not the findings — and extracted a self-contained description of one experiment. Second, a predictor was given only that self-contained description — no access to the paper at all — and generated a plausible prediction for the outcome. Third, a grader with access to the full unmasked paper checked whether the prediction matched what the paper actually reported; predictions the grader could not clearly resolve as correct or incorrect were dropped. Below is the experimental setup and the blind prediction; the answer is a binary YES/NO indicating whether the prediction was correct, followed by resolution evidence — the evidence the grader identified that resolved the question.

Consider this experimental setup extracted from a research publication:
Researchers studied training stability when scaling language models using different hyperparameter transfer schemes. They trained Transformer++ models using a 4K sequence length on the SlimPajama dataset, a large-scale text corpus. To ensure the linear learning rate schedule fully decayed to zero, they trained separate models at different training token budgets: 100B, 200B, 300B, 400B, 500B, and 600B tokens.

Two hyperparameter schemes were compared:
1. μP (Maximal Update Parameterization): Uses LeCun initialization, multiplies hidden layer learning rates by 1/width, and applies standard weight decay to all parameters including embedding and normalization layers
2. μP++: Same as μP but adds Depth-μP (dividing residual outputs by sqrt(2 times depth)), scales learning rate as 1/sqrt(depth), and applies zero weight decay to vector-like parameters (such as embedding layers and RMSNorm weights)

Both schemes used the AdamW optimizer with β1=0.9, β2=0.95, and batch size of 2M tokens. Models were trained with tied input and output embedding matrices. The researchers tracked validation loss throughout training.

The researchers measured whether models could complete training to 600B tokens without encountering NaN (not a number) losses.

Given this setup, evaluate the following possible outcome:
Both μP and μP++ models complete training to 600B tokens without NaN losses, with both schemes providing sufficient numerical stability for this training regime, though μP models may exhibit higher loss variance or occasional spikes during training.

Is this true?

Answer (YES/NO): NO